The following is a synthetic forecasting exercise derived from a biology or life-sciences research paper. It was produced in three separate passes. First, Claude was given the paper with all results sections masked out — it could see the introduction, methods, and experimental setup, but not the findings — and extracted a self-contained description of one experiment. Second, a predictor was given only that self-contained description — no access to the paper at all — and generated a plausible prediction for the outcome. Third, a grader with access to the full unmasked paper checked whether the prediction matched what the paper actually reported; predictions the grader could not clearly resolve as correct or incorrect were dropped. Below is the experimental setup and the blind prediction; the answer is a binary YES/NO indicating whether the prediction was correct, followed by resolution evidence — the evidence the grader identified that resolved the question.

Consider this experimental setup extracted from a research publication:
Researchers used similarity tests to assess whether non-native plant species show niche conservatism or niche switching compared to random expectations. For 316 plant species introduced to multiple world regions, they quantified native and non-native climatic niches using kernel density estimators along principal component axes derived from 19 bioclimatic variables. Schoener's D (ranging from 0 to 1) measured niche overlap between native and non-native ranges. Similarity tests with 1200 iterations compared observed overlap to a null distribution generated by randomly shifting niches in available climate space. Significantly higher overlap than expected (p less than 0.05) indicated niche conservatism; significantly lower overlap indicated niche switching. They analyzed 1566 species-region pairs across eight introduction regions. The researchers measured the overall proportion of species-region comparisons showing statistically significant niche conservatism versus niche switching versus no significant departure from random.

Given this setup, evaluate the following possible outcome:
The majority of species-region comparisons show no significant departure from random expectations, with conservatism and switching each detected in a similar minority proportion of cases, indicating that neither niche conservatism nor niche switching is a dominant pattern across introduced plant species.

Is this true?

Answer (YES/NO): NO